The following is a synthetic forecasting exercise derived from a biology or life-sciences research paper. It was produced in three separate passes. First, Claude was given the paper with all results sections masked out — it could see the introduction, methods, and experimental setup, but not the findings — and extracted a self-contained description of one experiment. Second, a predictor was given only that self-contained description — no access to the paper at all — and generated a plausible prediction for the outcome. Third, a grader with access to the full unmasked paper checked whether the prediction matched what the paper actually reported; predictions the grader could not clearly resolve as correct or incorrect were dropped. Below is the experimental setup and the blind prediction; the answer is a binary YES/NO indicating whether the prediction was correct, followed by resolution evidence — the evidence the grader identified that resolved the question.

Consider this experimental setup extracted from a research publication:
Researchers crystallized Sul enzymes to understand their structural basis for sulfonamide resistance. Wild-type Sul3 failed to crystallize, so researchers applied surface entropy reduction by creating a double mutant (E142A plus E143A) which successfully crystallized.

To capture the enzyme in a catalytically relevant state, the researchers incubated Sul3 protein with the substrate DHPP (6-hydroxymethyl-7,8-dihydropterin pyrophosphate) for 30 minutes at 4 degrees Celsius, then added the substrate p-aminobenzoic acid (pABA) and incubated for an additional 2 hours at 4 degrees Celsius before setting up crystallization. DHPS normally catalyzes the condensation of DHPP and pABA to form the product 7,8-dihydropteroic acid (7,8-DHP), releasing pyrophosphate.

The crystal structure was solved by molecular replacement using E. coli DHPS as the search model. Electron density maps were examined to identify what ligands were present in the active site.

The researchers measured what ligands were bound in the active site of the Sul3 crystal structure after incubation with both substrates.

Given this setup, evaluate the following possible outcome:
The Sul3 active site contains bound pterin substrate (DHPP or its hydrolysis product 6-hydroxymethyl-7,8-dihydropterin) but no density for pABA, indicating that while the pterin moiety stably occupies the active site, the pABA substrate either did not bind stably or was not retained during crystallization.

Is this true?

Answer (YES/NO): NO